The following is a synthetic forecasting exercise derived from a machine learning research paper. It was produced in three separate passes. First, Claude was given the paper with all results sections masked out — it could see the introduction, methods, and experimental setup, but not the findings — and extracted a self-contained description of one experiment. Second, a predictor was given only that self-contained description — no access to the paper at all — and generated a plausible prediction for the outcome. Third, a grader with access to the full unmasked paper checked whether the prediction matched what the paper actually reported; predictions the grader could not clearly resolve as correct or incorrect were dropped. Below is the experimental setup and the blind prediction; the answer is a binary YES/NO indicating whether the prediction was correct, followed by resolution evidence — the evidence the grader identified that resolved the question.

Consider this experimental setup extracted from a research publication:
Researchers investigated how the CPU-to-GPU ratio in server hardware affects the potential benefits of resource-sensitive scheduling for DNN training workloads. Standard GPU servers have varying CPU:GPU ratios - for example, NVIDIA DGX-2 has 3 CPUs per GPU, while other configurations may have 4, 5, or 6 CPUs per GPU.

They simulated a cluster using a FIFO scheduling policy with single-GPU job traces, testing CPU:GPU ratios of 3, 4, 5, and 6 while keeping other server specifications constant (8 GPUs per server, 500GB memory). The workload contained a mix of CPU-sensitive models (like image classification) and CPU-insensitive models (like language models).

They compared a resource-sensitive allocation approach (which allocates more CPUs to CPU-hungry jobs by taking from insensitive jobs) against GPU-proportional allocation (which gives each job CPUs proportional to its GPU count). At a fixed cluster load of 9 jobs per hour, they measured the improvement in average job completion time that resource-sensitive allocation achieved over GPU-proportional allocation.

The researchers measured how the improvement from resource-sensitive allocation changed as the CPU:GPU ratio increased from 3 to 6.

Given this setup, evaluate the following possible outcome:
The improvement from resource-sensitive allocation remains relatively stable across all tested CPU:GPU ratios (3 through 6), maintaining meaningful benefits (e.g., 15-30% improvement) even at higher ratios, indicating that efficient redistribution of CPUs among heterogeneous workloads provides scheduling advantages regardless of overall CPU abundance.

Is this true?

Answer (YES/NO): NO